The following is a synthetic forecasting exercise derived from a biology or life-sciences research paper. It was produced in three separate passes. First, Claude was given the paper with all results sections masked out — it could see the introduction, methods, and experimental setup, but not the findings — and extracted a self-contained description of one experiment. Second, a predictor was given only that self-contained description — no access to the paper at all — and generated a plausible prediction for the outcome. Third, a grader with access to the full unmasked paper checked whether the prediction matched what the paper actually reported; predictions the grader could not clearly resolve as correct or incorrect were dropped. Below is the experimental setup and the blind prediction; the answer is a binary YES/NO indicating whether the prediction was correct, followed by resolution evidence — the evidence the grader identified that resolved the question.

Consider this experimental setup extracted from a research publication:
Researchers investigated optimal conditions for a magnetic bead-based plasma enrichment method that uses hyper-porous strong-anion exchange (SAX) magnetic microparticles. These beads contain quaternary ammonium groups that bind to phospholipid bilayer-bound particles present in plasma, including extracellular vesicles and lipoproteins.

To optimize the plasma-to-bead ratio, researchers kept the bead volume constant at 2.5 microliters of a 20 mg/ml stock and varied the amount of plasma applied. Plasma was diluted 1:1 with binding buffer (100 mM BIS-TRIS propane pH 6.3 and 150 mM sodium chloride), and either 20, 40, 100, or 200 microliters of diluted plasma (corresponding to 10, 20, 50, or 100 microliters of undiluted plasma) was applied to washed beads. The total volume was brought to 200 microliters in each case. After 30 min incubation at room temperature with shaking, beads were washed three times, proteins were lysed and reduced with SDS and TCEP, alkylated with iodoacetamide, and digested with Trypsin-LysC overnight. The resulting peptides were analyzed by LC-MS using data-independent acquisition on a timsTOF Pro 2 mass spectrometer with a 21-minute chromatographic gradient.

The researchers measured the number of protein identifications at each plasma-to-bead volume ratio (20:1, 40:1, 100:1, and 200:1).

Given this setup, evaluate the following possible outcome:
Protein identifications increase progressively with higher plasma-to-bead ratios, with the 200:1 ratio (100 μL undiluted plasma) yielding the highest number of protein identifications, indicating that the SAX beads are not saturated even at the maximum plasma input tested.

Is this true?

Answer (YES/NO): NO